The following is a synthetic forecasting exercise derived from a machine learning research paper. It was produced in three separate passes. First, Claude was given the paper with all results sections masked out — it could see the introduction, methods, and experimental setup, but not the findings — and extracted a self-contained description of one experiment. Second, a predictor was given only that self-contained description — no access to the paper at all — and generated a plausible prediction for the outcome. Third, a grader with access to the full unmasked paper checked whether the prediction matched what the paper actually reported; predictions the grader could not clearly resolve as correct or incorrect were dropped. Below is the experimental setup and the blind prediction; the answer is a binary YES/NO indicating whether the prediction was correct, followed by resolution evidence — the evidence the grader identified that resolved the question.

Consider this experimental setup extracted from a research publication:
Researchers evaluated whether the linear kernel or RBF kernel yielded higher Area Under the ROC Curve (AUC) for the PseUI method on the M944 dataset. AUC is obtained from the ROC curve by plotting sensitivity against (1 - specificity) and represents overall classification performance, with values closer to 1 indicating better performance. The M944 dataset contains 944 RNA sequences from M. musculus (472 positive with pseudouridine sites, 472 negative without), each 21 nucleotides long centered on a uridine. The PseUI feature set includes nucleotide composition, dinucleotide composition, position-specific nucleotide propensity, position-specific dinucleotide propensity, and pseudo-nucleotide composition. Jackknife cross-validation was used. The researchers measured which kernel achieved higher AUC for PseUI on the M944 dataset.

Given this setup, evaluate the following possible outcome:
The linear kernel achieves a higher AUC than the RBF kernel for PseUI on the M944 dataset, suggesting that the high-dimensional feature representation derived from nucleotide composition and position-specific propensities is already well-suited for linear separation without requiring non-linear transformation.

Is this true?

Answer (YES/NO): YES